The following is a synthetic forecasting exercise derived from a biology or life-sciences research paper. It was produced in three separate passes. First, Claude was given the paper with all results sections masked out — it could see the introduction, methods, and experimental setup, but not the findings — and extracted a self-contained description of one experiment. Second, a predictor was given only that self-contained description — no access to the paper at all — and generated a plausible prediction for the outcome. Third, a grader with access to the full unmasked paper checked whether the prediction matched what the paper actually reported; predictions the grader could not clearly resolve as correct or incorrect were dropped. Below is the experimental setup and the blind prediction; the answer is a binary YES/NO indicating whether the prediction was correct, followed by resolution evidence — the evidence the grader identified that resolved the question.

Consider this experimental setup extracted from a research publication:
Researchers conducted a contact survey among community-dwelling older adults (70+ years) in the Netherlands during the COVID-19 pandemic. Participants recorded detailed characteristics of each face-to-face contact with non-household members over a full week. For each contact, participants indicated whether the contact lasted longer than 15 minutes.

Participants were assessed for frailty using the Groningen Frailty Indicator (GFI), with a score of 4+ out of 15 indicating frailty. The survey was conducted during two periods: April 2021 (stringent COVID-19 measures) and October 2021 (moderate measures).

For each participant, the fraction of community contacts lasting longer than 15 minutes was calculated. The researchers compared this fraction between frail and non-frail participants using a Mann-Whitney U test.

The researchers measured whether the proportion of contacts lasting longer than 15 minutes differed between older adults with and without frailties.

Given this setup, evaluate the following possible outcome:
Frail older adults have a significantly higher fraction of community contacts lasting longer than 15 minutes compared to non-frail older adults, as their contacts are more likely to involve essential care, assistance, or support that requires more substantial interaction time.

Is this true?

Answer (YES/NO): NO